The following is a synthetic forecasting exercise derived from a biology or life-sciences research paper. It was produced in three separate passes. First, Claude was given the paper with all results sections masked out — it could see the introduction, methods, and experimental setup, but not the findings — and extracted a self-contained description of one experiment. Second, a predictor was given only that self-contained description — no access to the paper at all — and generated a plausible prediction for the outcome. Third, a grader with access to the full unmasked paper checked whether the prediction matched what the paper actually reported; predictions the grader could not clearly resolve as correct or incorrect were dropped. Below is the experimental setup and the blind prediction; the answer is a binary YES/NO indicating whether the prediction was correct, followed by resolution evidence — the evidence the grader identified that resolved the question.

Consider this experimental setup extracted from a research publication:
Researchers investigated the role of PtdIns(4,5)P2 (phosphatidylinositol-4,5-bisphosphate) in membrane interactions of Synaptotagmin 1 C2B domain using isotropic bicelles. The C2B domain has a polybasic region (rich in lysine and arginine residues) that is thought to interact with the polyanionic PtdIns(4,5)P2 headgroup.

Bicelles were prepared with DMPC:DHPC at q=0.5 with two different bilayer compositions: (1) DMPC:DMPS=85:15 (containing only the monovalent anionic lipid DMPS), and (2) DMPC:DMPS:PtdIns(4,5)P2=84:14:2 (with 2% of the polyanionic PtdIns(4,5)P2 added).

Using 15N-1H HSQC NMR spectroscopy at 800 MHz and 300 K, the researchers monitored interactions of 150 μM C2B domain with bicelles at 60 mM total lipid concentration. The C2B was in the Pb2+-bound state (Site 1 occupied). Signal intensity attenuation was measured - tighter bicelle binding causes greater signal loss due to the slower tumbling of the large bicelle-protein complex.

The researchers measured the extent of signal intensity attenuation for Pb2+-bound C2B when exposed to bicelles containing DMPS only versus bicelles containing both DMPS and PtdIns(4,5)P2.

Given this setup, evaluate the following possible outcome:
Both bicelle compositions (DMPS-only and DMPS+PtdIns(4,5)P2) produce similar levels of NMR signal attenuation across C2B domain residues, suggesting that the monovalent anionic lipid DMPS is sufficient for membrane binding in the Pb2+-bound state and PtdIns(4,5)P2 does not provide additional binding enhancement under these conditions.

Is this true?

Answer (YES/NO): NO